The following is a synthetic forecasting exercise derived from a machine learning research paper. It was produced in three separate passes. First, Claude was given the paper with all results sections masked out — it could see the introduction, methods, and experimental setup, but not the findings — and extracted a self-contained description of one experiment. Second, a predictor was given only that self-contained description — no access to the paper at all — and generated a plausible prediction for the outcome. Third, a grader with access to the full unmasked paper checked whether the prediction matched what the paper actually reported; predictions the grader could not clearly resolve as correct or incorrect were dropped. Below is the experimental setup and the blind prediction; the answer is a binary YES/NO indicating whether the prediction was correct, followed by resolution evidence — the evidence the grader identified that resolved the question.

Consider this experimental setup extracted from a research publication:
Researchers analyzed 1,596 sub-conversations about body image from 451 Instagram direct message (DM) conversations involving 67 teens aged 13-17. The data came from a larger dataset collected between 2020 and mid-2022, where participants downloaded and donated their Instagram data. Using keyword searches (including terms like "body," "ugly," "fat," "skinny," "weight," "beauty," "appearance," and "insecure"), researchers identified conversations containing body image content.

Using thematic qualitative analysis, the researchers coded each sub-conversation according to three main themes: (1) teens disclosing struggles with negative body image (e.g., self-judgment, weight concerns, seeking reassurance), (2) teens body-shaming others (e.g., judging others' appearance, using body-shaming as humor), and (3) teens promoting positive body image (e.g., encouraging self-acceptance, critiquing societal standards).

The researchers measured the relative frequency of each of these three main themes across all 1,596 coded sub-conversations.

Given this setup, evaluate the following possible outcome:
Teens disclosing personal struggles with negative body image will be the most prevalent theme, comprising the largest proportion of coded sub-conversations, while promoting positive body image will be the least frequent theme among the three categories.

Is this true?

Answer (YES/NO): YES